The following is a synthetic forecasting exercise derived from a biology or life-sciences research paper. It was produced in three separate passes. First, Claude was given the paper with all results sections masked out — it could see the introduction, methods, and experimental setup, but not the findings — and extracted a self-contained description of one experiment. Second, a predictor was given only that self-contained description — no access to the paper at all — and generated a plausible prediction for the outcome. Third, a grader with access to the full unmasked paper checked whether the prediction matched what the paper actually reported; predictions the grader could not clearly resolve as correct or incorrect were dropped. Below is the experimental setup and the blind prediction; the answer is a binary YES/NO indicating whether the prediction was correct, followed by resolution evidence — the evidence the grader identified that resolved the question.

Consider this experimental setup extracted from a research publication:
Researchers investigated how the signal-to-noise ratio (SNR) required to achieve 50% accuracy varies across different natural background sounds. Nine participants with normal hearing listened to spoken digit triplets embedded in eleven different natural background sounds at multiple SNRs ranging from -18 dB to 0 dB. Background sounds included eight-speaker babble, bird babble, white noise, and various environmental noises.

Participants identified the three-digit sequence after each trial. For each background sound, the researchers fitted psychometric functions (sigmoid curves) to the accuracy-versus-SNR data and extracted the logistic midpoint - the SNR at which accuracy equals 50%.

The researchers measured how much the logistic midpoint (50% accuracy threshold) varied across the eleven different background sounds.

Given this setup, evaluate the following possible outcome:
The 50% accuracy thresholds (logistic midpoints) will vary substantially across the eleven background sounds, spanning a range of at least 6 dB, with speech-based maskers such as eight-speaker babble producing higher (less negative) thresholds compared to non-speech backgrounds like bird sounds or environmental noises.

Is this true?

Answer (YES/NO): YES